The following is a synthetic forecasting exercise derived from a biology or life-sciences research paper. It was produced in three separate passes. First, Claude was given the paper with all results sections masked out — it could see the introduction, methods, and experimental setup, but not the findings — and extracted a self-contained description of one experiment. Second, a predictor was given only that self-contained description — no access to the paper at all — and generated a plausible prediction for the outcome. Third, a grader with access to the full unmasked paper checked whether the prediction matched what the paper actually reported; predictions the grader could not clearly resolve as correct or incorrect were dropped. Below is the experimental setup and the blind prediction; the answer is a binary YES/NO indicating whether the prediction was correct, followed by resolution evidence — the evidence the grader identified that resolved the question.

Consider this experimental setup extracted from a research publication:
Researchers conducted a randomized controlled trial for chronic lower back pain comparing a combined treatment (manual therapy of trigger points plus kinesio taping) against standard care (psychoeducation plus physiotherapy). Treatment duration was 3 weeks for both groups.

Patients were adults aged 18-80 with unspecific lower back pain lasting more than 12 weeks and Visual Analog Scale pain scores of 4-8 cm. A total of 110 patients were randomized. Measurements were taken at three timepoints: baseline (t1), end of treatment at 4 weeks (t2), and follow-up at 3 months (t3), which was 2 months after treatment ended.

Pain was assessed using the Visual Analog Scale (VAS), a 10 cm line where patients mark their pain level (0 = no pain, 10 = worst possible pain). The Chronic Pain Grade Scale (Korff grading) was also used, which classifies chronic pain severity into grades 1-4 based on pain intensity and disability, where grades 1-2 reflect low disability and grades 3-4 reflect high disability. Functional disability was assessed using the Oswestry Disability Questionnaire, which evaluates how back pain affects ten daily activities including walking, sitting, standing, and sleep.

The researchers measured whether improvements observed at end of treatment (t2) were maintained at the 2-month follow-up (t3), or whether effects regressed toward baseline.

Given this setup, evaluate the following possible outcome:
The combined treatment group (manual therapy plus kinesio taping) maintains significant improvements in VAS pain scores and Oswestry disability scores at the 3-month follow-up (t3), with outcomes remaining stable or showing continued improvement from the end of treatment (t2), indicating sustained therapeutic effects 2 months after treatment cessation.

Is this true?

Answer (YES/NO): YES